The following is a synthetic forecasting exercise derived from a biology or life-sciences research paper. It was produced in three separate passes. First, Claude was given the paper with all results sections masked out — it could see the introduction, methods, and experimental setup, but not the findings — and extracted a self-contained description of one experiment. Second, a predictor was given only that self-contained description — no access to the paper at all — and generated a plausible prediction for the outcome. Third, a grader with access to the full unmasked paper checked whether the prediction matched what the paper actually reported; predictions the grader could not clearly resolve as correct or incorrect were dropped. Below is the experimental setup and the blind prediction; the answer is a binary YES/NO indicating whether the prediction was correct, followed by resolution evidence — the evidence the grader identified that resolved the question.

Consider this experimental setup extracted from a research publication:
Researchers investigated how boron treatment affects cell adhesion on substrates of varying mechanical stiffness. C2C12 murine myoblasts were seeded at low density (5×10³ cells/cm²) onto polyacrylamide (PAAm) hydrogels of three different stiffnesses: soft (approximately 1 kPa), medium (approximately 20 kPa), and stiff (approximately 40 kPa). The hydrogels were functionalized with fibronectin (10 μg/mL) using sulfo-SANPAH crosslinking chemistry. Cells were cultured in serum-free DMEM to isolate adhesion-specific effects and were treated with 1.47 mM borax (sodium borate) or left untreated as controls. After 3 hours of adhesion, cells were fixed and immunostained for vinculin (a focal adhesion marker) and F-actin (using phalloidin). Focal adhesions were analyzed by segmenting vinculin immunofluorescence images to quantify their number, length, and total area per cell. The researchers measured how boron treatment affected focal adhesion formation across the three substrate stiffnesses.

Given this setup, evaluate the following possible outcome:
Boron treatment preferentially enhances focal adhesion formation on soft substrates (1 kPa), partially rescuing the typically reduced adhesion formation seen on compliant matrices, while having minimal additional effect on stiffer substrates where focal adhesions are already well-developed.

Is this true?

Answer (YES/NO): NO